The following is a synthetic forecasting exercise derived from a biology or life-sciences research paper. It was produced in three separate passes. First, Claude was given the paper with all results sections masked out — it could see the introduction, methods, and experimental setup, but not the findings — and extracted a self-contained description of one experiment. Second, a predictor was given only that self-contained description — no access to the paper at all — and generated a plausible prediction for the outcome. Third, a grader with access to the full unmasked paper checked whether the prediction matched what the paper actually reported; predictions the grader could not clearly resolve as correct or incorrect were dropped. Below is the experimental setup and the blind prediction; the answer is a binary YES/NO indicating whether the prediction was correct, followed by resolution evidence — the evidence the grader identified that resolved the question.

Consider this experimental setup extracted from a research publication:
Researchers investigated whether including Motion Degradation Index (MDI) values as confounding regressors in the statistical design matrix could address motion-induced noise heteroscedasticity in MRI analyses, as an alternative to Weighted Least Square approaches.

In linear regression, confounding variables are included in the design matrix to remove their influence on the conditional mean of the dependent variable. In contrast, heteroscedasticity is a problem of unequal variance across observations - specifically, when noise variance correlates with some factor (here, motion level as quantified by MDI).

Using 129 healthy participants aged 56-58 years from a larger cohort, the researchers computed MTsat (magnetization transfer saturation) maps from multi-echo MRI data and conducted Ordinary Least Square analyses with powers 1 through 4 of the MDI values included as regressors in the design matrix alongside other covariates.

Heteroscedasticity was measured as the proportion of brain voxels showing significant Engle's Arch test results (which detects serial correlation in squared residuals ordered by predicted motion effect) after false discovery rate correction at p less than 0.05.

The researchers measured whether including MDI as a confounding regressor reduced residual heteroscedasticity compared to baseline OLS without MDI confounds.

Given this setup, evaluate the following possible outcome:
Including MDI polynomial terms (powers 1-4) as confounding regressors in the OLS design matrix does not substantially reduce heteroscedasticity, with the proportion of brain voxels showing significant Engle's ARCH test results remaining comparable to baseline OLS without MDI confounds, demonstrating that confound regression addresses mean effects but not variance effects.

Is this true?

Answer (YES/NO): YES